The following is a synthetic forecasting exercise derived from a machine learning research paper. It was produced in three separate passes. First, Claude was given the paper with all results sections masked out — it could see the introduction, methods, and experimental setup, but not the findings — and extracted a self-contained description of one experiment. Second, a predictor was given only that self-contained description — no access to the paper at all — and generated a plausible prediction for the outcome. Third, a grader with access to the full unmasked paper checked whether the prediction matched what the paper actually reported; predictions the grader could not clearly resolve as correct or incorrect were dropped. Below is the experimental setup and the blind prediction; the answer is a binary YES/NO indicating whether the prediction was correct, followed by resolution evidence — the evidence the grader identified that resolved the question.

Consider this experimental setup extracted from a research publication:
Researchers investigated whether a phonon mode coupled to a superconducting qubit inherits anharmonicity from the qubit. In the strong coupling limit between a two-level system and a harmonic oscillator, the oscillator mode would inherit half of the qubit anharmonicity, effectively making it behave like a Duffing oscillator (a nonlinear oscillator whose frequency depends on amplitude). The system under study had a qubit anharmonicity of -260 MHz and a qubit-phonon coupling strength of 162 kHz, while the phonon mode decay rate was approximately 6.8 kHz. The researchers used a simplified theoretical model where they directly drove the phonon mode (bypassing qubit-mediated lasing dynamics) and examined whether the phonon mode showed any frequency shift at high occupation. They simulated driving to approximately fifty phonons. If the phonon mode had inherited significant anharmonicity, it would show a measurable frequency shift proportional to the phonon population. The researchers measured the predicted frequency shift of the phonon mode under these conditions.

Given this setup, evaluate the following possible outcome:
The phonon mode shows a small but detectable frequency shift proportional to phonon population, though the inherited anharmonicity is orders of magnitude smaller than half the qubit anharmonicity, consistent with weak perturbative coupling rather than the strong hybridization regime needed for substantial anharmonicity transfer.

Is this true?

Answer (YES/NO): NO